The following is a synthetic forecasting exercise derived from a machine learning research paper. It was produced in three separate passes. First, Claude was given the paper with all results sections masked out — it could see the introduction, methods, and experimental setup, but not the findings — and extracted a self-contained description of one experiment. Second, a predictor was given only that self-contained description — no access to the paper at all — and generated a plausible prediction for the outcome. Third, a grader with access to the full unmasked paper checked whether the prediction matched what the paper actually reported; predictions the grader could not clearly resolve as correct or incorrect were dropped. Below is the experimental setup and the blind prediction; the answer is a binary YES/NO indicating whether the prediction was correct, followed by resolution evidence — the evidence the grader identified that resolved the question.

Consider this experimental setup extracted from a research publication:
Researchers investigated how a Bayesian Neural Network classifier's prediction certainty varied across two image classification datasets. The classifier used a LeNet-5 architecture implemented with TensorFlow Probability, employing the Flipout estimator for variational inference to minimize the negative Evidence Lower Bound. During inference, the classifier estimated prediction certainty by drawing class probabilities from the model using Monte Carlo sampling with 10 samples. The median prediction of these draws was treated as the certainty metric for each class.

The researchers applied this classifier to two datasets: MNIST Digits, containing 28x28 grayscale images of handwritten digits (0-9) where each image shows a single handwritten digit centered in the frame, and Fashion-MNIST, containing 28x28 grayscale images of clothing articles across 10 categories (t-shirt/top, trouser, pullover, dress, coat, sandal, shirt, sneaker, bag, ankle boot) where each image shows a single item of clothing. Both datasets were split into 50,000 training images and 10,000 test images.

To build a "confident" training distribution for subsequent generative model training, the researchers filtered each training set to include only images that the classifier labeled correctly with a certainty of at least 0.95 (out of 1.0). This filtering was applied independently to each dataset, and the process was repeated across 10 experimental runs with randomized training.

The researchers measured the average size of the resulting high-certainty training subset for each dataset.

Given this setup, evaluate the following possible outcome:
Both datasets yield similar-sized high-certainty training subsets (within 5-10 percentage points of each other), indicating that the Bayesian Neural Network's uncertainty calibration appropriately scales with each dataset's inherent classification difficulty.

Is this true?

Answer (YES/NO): NO